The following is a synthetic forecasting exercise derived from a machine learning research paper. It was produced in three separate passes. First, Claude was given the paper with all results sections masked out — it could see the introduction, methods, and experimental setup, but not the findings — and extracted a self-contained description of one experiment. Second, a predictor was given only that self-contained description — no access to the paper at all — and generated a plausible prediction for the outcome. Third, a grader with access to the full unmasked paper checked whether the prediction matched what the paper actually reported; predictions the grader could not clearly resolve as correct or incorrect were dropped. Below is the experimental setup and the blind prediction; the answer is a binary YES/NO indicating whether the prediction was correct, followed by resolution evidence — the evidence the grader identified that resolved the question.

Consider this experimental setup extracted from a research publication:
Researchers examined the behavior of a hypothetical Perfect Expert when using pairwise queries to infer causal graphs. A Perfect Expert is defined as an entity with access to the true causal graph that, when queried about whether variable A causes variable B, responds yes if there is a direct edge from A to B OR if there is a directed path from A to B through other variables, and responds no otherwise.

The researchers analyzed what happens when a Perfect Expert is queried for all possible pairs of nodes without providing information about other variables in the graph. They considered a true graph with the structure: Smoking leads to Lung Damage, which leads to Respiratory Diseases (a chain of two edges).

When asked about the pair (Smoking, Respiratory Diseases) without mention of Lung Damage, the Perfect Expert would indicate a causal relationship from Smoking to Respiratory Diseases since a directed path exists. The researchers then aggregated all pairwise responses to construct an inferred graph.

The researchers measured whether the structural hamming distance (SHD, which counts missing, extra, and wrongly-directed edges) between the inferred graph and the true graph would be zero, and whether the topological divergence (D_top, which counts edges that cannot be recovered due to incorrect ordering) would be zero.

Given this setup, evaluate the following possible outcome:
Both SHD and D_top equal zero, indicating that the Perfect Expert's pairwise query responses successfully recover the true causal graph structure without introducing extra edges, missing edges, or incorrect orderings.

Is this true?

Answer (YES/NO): NO